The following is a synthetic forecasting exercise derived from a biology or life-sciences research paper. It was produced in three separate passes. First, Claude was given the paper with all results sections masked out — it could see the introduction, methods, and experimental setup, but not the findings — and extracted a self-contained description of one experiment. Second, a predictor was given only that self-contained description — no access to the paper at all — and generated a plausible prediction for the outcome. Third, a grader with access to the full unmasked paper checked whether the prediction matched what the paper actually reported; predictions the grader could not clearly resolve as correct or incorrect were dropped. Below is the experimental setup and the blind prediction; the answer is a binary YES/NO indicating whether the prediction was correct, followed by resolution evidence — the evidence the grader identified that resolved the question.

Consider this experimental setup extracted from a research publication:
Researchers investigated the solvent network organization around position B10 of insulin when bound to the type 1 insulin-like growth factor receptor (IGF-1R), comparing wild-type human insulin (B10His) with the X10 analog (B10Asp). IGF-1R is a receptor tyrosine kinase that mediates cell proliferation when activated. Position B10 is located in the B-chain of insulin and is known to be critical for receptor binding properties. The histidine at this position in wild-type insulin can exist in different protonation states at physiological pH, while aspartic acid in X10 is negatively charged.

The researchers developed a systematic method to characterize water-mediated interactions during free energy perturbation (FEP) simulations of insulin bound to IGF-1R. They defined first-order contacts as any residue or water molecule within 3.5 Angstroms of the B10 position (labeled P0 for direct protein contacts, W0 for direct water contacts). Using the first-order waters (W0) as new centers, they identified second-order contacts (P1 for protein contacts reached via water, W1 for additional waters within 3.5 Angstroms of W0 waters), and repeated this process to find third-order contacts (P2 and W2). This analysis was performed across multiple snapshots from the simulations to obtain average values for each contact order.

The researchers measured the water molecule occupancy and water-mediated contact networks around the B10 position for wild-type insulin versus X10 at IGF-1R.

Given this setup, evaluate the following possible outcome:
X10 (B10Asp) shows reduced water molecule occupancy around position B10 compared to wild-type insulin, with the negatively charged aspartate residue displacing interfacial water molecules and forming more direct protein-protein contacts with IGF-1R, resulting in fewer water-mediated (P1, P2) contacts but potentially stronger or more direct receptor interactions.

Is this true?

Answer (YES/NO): NO